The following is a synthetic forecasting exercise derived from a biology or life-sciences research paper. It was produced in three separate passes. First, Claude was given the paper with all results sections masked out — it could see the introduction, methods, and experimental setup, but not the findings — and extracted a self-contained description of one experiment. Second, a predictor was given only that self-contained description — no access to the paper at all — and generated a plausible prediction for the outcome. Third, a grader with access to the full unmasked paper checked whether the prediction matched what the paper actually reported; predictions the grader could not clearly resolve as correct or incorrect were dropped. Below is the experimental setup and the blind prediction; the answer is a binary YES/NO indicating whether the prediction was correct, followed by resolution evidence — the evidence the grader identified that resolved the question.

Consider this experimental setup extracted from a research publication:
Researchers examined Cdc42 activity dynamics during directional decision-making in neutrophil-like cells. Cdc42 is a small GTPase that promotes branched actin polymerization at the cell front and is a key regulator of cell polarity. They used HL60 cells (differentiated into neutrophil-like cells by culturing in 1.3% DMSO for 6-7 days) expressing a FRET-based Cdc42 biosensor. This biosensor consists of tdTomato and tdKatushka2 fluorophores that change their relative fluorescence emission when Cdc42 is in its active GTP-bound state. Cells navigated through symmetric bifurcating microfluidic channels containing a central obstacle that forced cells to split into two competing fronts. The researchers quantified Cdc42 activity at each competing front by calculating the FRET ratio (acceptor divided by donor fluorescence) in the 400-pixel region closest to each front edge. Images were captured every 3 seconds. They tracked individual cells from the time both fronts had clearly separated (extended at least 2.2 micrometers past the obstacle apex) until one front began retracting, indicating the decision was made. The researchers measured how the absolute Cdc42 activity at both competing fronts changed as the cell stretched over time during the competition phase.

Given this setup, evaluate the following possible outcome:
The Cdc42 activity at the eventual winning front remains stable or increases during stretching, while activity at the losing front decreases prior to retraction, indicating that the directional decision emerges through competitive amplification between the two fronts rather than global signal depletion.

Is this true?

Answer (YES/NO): NO